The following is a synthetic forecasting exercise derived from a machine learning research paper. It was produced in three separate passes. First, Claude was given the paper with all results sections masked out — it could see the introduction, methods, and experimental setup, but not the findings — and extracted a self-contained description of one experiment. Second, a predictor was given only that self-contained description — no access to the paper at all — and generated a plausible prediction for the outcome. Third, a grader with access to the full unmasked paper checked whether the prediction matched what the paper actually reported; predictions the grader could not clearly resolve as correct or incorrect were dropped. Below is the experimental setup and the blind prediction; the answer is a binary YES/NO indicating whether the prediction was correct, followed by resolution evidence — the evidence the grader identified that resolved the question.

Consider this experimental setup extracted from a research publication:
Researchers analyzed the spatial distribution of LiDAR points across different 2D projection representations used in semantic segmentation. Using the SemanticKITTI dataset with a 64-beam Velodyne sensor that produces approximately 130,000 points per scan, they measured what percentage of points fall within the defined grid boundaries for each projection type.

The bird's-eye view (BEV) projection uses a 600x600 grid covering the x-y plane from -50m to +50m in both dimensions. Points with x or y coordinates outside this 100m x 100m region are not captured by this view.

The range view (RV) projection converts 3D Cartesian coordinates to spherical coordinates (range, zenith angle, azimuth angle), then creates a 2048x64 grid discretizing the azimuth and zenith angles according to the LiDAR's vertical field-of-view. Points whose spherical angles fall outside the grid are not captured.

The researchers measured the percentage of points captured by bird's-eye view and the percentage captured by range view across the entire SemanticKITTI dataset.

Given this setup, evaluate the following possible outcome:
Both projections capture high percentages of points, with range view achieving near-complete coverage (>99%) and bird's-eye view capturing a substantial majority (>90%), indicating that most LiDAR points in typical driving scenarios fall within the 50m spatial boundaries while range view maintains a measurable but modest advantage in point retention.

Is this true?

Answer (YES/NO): NO